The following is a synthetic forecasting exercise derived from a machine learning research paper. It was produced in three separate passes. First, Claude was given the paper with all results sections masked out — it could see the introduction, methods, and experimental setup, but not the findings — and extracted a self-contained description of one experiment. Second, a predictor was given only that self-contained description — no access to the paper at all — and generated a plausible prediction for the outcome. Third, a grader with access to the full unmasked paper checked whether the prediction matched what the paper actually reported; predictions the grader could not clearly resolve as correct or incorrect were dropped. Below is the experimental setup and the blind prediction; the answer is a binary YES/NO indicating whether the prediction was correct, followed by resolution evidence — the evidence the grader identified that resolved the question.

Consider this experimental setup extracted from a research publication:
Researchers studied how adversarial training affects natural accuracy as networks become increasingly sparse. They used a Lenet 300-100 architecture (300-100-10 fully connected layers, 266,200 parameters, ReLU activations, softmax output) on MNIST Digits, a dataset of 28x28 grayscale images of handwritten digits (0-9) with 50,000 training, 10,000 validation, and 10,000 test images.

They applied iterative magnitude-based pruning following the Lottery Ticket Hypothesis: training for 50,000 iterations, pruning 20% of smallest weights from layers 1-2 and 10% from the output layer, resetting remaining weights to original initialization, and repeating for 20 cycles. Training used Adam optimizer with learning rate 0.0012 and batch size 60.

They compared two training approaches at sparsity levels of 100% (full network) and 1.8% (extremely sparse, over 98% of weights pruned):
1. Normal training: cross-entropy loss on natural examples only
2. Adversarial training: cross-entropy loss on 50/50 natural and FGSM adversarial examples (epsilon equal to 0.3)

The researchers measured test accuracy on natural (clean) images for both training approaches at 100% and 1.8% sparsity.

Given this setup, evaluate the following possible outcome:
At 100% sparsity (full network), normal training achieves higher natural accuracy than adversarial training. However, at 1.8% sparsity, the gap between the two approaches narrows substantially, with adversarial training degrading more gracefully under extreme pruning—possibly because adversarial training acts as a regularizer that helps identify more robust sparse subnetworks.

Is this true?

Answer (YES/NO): NO